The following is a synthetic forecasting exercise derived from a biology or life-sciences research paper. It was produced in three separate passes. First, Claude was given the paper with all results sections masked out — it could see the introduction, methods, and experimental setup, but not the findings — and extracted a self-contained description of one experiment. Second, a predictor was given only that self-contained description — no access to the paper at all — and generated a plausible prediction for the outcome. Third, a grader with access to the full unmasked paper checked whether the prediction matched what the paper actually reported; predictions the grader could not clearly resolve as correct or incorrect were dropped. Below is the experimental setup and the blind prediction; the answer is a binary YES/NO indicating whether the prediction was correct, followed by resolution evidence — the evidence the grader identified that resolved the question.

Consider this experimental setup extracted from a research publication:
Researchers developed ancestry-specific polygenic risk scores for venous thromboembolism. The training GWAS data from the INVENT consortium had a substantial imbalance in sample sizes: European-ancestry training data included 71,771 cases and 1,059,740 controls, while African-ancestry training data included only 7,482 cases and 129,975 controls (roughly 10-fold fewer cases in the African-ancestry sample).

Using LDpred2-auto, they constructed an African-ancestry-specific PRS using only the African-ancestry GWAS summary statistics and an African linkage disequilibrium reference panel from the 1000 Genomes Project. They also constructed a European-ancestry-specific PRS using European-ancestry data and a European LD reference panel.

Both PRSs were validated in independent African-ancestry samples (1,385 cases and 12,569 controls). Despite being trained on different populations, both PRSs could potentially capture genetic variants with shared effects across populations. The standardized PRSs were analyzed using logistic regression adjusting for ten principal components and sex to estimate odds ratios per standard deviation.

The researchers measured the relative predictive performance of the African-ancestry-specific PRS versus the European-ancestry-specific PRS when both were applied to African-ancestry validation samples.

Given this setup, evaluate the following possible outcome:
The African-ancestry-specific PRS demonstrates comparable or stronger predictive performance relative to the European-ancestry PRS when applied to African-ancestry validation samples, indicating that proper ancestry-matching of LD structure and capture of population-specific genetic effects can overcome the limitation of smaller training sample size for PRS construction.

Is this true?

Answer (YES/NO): YES